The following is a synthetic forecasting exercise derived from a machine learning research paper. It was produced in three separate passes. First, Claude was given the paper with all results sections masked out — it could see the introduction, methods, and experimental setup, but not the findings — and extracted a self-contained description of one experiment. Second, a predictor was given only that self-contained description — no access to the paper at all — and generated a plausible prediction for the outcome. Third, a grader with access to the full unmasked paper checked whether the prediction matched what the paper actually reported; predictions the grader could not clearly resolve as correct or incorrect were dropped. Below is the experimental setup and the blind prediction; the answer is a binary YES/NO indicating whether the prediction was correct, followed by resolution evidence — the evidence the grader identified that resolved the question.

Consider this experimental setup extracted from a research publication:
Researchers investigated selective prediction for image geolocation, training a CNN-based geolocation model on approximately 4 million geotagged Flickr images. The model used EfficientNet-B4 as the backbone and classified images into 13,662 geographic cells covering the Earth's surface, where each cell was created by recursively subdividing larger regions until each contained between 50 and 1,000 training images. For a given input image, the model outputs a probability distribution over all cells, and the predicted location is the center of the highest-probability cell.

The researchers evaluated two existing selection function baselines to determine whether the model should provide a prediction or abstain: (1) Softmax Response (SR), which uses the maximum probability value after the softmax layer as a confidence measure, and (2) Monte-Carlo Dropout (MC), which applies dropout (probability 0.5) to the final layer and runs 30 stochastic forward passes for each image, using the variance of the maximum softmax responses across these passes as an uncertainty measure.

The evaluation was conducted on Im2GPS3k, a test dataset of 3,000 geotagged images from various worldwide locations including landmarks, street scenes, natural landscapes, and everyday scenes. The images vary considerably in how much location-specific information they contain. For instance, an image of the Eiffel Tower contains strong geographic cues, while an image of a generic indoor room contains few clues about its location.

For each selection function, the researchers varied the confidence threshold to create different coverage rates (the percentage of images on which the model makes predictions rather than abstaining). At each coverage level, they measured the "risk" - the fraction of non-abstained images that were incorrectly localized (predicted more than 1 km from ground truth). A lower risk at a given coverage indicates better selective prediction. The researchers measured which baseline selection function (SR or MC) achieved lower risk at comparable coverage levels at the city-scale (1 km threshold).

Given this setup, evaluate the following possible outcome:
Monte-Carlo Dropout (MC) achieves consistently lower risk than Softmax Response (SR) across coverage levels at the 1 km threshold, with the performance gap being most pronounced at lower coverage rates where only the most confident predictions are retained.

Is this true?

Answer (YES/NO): NO